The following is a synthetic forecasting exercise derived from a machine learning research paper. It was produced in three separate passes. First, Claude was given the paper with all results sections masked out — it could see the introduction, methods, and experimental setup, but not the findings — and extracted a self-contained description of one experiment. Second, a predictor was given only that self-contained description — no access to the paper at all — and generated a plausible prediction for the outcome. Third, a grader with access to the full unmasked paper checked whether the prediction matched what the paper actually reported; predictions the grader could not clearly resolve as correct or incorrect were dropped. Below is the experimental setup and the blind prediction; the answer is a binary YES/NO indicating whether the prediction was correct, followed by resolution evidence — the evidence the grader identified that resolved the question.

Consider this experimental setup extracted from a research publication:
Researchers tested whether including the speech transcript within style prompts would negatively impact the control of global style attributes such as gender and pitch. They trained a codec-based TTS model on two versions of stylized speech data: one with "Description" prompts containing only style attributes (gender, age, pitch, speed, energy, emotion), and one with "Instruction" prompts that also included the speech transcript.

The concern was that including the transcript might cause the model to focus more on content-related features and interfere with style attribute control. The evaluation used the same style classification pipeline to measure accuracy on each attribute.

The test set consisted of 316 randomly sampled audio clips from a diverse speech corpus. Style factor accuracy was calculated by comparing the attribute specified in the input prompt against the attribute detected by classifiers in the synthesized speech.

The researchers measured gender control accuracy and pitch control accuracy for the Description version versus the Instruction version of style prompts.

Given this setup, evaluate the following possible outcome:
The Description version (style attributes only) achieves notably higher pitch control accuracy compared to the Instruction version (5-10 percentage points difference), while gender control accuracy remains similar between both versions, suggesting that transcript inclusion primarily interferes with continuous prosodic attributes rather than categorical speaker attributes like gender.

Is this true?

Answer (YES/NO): NO